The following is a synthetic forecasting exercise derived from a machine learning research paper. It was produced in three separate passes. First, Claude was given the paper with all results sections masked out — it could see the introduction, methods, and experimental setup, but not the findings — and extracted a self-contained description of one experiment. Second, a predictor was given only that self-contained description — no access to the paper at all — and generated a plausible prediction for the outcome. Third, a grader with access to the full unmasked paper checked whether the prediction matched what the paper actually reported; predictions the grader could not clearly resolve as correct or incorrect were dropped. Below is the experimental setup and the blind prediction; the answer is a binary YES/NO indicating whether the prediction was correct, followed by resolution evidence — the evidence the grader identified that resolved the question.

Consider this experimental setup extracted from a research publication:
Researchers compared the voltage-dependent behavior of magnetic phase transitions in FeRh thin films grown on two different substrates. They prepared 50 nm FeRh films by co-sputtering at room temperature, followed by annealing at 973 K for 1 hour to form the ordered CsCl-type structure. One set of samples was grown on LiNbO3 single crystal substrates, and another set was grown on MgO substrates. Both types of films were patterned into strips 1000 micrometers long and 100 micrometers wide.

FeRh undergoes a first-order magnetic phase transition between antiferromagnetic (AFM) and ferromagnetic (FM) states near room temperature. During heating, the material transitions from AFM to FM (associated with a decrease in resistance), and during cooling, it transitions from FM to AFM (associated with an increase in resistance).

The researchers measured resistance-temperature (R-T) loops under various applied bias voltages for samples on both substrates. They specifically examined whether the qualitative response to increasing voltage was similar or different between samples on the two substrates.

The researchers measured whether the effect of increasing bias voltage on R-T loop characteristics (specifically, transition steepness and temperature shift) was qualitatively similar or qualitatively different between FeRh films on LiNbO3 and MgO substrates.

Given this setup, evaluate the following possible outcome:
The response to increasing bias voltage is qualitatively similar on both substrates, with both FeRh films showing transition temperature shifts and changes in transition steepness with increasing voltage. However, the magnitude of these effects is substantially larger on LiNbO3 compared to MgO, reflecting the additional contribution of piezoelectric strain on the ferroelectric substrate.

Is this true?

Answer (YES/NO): NO